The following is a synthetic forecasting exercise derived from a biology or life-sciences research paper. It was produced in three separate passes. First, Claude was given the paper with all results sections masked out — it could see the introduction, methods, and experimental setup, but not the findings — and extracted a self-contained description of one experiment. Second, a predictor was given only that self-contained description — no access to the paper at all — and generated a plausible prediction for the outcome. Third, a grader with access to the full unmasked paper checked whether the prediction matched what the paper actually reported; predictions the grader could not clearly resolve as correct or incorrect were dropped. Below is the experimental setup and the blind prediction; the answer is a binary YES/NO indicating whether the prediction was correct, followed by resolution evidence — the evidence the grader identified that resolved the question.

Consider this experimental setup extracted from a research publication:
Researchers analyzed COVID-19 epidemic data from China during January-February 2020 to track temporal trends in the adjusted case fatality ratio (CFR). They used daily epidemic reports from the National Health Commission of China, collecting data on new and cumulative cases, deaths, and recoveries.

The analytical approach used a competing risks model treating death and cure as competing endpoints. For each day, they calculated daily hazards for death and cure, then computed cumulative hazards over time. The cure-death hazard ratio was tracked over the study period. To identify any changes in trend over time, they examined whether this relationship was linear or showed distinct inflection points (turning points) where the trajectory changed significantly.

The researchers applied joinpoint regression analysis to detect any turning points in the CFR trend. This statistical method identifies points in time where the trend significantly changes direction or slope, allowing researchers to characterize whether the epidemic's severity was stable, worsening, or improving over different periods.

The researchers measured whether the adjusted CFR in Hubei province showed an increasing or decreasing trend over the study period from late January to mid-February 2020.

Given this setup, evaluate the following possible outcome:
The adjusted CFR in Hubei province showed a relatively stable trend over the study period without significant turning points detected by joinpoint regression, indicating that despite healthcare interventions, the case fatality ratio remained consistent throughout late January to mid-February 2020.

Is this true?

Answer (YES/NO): NO